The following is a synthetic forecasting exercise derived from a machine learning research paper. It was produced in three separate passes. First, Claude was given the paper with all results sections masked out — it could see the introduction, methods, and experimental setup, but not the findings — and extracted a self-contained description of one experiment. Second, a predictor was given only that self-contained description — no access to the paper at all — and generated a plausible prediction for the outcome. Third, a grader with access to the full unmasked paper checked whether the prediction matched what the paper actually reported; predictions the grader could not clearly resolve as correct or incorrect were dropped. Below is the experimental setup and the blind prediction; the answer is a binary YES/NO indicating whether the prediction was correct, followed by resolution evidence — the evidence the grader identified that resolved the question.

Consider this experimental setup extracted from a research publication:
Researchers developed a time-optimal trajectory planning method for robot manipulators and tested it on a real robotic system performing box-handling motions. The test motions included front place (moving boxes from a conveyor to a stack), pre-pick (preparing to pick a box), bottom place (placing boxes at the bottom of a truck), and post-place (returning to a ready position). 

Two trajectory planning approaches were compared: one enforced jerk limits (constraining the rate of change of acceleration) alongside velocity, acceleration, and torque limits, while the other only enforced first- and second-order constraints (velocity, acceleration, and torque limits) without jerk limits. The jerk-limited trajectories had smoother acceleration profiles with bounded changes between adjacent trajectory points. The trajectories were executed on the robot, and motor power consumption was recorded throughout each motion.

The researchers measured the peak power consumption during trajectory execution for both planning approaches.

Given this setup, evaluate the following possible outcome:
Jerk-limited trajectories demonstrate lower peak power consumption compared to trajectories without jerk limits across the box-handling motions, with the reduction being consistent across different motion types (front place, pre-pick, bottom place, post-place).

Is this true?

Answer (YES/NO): NO